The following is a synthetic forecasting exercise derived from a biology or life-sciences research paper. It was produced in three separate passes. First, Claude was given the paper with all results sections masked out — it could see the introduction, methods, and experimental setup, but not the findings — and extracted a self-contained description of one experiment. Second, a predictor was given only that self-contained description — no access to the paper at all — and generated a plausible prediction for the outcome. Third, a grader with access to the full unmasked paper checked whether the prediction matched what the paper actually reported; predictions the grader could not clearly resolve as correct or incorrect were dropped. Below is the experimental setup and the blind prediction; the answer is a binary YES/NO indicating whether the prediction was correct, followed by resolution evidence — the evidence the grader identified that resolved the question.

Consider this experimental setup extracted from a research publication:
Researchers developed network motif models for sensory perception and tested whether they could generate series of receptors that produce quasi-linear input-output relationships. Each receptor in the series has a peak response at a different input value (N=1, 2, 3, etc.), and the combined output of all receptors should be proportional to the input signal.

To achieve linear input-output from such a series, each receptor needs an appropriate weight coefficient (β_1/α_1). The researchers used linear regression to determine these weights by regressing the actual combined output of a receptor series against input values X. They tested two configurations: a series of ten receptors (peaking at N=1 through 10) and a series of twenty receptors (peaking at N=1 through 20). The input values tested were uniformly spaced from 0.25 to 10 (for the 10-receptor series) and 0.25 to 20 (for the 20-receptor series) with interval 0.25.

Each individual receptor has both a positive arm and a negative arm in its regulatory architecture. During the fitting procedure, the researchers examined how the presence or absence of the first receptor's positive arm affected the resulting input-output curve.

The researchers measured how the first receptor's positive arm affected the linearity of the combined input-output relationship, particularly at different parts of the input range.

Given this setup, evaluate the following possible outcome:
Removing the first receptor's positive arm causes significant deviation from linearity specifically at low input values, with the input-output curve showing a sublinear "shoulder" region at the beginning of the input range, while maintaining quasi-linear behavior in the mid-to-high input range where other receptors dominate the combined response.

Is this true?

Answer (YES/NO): NO